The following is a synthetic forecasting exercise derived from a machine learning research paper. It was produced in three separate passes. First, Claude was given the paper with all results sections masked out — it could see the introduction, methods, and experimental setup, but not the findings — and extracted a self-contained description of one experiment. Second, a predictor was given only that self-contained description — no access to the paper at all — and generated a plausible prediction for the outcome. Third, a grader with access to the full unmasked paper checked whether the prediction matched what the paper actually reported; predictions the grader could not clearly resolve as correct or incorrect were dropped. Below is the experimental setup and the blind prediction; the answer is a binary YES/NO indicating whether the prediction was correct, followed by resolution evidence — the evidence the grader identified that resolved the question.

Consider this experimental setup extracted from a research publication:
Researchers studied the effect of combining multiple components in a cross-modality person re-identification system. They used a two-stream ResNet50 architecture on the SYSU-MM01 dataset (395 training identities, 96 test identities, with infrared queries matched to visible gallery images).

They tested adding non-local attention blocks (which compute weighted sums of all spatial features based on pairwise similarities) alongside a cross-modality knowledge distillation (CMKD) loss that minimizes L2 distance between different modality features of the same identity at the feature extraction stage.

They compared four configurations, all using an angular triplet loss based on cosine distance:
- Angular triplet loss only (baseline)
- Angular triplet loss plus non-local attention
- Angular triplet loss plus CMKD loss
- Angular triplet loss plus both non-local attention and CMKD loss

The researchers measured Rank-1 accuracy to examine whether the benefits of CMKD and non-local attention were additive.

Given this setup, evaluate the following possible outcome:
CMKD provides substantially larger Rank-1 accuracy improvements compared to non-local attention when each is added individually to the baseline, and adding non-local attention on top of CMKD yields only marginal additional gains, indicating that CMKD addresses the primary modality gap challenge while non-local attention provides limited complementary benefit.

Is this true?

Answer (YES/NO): NO